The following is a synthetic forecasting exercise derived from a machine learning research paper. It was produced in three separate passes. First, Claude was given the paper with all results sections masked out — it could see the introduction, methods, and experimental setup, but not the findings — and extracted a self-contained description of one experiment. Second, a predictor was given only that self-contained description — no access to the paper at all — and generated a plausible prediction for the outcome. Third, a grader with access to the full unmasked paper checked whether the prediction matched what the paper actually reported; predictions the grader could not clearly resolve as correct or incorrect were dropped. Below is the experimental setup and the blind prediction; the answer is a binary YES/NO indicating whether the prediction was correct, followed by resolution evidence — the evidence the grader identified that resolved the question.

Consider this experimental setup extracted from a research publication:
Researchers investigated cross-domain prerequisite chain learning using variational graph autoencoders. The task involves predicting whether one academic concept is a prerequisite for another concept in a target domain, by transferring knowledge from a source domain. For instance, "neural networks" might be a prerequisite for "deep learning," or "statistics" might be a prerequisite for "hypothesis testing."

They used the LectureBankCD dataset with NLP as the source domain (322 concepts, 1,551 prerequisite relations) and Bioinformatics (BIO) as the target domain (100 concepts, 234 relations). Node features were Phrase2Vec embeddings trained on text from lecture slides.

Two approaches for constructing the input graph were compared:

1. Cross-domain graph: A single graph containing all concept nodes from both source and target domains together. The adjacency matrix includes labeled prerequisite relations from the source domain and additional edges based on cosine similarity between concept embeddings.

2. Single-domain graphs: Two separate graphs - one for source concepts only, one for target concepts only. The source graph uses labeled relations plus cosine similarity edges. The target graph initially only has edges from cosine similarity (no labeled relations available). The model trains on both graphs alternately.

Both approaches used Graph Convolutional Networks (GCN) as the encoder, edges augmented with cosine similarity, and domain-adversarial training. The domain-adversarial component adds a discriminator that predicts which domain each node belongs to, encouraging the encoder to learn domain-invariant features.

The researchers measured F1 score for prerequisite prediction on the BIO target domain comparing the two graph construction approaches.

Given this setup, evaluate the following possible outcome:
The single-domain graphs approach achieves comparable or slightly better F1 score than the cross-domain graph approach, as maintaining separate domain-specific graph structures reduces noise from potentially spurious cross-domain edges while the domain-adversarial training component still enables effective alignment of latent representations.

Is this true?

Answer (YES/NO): YES